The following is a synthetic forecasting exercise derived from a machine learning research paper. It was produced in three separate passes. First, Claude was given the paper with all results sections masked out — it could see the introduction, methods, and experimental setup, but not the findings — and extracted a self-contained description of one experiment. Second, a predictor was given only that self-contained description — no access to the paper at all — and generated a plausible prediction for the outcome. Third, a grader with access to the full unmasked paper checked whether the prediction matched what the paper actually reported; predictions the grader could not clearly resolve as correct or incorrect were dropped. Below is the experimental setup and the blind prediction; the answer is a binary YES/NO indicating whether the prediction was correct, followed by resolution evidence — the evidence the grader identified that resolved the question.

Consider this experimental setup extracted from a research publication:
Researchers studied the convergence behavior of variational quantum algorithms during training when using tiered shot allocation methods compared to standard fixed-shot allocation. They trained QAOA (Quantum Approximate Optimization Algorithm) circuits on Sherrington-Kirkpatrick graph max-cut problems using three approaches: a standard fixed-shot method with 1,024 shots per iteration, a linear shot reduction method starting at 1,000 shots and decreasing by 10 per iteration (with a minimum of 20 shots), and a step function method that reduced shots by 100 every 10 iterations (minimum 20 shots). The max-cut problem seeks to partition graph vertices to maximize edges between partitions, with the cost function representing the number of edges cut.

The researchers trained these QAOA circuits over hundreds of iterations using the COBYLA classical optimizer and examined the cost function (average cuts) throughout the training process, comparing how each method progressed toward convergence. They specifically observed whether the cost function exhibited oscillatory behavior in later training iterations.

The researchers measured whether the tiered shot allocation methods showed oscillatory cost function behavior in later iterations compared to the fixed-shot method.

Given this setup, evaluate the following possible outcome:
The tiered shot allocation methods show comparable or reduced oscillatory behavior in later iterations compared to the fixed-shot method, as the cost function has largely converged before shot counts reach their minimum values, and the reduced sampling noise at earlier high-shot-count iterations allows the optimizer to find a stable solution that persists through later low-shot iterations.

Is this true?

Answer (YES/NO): NO